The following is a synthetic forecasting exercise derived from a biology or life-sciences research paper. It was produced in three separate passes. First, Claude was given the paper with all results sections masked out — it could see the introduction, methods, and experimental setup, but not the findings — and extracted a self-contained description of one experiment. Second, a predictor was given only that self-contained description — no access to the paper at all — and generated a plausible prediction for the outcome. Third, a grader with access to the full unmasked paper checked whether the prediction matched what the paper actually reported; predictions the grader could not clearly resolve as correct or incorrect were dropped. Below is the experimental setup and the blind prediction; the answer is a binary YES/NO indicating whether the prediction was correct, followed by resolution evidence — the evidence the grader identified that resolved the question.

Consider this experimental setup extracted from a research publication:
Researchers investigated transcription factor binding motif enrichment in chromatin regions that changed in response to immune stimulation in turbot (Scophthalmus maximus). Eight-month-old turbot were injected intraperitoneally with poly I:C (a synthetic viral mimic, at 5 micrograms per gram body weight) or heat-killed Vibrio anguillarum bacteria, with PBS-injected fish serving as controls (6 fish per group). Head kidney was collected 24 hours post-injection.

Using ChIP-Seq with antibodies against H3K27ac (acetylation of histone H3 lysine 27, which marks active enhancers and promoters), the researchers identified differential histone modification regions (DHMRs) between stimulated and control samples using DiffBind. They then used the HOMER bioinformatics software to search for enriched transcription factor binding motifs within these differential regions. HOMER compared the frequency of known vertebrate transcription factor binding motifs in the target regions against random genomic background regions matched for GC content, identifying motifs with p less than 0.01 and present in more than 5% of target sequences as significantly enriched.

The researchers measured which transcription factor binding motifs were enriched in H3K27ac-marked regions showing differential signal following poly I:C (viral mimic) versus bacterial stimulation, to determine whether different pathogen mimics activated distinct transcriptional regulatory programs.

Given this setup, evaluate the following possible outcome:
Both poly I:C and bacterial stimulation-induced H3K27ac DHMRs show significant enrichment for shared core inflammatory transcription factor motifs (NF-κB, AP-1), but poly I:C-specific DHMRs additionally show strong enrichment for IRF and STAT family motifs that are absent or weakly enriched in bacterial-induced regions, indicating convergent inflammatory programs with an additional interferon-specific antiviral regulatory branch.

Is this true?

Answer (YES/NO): NO